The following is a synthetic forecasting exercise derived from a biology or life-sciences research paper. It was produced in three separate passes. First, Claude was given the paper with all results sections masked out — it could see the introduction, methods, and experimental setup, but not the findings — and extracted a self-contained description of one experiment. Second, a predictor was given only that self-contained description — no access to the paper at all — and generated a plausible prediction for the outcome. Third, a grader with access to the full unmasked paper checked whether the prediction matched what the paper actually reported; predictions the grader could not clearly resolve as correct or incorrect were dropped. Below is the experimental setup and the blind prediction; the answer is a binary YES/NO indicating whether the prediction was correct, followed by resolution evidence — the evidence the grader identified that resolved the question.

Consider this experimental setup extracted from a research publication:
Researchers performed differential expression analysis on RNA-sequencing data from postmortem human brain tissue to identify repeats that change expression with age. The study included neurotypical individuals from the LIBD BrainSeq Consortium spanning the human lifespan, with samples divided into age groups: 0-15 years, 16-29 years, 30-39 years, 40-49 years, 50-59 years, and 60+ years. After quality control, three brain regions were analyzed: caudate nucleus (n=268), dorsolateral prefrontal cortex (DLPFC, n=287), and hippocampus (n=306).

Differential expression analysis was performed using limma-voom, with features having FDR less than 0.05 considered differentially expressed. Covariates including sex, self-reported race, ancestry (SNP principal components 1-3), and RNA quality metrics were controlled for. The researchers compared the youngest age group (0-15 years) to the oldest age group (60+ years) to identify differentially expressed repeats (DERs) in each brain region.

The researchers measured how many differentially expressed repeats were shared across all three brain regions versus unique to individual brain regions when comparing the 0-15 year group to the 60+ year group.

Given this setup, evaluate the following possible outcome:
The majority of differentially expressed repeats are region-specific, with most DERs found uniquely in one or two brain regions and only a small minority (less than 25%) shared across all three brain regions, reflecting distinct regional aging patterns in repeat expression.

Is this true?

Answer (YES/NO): YES